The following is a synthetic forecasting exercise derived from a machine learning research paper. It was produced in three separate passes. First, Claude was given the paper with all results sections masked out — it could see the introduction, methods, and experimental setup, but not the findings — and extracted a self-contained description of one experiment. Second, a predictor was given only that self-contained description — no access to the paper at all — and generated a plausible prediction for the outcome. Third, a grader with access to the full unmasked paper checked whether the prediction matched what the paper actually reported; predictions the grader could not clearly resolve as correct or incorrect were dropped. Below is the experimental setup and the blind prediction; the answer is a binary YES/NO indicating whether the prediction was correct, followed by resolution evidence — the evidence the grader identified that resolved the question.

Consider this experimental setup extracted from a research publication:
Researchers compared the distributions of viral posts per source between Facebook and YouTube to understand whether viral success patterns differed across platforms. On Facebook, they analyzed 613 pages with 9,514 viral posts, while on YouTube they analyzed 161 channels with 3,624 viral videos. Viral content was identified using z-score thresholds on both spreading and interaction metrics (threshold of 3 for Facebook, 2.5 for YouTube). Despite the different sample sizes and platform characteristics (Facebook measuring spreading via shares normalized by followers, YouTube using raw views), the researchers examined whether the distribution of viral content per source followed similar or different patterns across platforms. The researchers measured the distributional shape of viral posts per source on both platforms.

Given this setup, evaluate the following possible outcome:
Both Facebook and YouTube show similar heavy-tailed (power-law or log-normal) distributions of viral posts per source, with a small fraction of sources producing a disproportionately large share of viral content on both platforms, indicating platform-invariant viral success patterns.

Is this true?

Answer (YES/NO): YES